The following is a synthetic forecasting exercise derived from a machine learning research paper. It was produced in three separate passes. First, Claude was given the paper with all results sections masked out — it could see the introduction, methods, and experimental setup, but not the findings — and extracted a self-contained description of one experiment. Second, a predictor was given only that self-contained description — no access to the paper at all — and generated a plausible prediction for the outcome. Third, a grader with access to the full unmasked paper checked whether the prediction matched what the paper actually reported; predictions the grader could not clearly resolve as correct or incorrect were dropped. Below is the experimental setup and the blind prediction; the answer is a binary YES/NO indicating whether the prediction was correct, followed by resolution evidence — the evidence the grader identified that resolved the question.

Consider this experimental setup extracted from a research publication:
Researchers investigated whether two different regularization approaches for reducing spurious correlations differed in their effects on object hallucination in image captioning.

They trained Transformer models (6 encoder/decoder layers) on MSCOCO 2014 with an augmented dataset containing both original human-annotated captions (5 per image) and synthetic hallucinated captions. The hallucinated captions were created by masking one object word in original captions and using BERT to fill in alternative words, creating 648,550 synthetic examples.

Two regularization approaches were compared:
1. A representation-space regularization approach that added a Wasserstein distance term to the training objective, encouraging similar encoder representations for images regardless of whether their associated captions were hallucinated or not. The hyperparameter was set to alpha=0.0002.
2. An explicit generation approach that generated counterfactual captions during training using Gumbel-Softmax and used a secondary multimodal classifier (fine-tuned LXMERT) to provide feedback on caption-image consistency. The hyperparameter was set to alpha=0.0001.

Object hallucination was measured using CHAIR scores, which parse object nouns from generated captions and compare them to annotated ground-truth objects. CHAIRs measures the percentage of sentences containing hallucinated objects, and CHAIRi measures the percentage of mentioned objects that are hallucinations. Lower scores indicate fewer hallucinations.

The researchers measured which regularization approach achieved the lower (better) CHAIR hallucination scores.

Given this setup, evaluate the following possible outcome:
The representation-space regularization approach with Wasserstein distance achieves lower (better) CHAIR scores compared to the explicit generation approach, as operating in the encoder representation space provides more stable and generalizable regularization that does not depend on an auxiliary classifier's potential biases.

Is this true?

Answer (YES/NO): YES